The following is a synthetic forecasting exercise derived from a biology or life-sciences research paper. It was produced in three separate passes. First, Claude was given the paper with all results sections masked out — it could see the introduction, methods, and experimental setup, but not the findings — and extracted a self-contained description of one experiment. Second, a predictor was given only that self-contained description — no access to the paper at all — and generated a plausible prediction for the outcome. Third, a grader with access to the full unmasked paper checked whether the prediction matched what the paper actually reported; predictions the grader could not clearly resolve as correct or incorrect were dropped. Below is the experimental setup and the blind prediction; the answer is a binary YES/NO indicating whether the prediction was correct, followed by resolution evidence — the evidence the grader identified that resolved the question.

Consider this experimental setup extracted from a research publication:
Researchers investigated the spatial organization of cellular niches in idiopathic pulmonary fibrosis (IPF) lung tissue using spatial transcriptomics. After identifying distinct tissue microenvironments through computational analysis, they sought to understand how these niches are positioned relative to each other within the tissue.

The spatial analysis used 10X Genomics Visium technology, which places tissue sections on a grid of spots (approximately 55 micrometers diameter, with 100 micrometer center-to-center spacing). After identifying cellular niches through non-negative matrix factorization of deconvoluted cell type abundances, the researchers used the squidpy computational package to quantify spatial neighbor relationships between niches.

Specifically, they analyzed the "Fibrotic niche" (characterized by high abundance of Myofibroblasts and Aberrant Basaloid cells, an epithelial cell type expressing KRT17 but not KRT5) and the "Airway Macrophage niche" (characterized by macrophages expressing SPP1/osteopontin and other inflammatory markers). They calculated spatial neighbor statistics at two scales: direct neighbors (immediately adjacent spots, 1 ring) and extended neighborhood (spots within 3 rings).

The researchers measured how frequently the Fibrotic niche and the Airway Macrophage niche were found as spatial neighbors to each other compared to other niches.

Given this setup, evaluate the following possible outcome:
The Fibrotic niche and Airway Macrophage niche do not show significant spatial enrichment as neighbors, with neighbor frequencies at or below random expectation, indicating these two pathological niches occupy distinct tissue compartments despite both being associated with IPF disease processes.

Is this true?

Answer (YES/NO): NO